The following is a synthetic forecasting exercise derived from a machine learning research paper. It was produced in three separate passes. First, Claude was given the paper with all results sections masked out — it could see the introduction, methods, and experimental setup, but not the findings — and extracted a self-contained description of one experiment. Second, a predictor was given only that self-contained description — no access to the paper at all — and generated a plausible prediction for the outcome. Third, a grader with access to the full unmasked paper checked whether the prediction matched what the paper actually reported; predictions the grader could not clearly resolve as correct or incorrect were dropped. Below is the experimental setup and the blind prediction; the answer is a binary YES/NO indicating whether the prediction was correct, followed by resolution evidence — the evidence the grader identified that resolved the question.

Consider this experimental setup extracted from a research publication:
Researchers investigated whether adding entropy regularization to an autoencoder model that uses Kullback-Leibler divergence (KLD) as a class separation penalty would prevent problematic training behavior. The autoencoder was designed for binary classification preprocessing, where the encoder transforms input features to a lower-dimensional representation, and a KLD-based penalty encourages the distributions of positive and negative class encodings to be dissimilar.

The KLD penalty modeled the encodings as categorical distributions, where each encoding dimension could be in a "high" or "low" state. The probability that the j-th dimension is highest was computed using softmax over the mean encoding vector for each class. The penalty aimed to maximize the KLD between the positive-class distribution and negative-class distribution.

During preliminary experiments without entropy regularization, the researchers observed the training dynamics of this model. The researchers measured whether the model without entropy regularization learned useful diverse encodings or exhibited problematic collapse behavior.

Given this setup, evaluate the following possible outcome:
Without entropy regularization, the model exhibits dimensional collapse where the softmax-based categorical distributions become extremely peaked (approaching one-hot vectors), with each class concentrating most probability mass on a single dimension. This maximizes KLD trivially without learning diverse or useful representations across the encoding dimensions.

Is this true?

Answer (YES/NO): NO